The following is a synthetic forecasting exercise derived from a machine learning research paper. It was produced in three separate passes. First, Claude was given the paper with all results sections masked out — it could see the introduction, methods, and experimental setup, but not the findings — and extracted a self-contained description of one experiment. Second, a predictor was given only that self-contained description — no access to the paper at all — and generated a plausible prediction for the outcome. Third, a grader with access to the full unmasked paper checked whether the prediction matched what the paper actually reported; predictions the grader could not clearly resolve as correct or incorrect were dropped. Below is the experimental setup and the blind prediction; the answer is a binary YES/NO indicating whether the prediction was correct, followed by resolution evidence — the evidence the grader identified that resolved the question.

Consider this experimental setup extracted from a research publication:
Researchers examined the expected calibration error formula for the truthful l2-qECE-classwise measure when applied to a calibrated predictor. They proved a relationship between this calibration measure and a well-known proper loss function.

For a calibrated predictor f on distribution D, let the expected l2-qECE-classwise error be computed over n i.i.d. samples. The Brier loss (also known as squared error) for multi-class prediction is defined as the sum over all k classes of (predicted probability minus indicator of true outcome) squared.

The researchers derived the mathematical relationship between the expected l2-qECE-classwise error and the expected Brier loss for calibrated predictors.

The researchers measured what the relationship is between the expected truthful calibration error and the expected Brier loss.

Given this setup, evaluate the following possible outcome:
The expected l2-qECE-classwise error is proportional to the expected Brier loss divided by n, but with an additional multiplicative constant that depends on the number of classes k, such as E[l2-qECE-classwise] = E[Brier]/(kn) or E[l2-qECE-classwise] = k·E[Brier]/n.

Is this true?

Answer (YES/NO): YES